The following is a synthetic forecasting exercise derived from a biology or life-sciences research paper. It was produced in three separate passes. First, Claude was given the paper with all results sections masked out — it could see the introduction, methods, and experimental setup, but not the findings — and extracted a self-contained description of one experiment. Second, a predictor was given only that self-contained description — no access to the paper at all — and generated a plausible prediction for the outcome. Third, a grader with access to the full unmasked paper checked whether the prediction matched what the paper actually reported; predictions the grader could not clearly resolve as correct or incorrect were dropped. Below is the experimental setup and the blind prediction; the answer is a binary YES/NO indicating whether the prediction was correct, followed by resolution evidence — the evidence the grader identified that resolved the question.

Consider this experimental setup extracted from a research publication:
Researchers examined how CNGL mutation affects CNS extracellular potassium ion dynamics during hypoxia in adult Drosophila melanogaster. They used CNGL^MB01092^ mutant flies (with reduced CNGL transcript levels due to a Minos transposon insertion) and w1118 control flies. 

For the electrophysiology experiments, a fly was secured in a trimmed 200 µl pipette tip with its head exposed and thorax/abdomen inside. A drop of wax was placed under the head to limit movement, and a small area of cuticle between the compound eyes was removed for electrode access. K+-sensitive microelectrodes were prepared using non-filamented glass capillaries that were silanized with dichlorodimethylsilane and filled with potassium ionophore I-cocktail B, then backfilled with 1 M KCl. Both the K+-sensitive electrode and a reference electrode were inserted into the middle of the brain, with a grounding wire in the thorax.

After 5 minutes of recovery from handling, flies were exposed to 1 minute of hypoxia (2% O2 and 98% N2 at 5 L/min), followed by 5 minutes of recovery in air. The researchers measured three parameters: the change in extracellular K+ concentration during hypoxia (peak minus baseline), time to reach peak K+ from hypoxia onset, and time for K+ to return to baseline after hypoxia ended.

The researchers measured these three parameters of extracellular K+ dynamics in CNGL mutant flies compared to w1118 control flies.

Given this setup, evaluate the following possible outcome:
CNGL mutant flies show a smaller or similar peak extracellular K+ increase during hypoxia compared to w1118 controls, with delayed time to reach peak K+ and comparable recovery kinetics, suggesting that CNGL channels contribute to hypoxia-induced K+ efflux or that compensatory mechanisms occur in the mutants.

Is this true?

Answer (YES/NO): NO